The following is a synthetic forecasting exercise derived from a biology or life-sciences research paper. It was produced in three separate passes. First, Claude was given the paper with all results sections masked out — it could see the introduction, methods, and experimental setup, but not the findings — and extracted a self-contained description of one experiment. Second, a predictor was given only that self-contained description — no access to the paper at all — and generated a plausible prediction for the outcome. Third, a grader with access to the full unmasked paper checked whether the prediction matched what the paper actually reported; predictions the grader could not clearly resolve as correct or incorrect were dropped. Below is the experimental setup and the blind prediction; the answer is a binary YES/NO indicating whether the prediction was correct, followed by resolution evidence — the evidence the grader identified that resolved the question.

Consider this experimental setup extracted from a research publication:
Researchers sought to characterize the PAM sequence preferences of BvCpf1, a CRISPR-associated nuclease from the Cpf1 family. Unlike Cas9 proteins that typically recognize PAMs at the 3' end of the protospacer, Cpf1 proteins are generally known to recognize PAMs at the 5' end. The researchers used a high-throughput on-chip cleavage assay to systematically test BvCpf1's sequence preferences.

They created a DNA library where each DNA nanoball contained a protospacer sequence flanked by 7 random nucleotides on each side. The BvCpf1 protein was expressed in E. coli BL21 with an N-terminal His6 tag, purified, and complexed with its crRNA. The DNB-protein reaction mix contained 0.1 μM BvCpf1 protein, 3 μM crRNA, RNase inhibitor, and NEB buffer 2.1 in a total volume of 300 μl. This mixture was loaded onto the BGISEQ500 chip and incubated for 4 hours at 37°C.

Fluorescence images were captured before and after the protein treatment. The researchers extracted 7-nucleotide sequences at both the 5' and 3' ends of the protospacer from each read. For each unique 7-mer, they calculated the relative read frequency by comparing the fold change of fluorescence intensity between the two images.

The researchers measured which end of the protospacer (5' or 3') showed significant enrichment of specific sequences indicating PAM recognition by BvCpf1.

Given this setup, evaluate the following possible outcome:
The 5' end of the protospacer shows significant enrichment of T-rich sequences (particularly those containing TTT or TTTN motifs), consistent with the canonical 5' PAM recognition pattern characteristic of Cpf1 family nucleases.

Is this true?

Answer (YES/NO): YES